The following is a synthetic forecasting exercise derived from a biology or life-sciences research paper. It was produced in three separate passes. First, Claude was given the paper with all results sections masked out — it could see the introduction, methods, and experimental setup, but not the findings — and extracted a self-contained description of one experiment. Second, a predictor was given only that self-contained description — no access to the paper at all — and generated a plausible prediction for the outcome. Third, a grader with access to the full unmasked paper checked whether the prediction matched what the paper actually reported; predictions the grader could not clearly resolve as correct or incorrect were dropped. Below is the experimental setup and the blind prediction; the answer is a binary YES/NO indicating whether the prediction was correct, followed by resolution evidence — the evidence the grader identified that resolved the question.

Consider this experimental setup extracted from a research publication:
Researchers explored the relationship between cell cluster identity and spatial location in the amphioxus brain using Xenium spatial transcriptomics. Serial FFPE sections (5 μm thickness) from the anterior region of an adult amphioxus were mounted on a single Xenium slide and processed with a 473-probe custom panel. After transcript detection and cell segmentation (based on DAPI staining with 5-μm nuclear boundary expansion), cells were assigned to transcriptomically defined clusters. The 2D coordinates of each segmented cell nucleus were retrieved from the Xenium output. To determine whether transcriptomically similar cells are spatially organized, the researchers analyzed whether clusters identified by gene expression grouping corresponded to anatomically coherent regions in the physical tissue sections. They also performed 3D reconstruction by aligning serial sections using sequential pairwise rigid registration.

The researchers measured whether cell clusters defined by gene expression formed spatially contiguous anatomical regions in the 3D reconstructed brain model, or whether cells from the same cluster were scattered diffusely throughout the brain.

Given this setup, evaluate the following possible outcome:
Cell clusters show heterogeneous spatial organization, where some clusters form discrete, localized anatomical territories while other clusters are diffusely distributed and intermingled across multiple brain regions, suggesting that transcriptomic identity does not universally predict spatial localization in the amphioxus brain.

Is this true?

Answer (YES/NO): NO